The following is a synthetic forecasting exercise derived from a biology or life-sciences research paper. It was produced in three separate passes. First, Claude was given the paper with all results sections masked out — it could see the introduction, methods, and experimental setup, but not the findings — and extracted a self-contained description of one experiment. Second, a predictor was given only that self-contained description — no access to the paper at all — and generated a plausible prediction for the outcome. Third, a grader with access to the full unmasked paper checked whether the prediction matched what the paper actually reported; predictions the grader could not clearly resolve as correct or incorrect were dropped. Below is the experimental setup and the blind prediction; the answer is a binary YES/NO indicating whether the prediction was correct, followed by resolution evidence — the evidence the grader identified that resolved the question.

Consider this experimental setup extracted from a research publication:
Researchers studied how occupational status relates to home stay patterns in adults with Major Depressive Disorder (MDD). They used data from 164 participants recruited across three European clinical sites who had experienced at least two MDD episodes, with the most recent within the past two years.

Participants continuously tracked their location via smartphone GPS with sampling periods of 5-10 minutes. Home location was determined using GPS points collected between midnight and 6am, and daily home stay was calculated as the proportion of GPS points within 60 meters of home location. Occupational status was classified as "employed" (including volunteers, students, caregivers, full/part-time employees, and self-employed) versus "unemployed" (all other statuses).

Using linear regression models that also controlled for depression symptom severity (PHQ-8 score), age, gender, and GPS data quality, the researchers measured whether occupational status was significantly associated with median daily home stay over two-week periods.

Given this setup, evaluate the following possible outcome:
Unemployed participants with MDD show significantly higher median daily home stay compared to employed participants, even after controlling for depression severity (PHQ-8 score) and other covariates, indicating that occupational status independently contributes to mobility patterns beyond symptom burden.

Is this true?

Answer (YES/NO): YES